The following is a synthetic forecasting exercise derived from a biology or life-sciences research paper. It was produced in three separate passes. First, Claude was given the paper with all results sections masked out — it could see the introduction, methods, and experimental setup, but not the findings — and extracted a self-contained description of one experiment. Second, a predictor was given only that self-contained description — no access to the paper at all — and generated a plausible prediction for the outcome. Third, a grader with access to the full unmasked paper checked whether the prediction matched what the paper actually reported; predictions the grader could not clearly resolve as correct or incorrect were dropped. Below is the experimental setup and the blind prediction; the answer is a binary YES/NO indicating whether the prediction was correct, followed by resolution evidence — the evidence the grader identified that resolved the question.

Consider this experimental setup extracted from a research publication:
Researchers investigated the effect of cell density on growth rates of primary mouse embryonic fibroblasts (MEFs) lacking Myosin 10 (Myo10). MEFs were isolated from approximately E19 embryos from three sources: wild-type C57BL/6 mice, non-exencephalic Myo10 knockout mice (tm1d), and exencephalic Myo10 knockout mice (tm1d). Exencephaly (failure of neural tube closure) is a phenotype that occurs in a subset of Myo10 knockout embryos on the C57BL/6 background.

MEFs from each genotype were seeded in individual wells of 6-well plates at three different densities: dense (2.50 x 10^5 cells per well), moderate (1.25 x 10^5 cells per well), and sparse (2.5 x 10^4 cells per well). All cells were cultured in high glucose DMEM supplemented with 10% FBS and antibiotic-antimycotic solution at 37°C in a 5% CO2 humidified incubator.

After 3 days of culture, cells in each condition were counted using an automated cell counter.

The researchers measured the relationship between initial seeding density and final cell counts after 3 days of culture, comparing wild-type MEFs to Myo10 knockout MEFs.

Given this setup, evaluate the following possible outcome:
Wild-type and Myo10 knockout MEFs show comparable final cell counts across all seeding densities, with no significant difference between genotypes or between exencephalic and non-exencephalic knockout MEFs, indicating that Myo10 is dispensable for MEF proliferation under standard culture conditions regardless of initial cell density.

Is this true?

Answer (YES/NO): NO